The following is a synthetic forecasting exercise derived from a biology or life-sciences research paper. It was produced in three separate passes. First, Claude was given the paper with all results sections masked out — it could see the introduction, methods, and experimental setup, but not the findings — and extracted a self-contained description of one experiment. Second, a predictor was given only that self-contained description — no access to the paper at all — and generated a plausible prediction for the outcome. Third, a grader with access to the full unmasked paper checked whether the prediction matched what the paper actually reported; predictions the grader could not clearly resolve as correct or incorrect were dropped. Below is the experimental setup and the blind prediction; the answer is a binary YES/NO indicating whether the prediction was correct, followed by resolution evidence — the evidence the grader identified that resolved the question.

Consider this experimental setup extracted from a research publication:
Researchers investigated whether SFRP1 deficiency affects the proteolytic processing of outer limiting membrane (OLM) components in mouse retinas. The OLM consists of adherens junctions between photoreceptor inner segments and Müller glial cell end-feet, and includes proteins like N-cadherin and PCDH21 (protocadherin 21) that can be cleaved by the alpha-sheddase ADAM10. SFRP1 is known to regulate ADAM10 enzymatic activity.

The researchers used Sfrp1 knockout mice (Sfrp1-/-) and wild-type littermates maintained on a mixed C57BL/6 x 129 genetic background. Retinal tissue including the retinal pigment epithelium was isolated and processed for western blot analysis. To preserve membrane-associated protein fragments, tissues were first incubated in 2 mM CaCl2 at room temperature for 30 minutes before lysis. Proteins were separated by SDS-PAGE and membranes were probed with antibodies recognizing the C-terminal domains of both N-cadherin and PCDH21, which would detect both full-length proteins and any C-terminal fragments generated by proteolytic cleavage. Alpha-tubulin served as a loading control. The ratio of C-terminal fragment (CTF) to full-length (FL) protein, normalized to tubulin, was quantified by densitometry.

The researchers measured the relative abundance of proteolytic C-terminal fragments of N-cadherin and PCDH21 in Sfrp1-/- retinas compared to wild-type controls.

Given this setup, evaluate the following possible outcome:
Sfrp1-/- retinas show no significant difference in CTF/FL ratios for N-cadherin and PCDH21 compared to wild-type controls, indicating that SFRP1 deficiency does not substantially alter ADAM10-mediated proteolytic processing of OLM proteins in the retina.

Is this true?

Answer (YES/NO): NO